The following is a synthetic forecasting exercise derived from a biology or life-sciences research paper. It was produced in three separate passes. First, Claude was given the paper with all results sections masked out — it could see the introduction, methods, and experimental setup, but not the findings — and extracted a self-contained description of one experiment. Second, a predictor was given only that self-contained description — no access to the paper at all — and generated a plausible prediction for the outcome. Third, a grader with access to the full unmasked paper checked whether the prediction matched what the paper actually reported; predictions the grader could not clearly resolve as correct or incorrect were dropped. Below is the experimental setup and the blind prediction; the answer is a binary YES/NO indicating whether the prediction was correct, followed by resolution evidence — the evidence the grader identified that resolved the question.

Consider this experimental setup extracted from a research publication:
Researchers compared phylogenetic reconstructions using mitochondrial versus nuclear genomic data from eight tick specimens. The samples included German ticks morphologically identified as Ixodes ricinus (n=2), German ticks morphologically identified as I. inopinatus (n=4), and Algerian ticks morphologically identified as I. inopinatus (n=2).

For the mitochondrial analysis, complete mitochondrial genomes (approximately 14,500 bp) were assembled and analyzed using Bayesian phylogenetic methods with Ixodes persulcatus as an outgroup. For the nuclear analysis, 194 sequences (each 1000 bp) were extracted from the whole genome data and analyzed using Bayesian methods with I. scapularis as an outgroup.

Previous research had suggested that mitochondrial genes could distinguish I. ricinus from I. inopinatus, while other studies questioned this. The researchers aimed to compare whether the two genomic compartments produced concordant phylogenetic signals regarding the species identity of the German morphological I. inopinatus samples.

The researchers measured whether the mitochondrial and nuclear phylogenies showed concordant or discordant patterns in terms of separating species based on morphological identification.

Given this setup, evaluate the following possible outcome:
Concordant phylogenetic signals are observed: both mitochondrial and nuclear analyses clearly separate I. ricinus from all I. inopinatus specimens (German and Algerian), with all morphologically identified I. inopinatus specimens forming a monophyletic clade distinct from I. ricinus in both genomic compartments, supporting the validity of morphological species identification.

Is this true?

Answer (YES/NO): NO